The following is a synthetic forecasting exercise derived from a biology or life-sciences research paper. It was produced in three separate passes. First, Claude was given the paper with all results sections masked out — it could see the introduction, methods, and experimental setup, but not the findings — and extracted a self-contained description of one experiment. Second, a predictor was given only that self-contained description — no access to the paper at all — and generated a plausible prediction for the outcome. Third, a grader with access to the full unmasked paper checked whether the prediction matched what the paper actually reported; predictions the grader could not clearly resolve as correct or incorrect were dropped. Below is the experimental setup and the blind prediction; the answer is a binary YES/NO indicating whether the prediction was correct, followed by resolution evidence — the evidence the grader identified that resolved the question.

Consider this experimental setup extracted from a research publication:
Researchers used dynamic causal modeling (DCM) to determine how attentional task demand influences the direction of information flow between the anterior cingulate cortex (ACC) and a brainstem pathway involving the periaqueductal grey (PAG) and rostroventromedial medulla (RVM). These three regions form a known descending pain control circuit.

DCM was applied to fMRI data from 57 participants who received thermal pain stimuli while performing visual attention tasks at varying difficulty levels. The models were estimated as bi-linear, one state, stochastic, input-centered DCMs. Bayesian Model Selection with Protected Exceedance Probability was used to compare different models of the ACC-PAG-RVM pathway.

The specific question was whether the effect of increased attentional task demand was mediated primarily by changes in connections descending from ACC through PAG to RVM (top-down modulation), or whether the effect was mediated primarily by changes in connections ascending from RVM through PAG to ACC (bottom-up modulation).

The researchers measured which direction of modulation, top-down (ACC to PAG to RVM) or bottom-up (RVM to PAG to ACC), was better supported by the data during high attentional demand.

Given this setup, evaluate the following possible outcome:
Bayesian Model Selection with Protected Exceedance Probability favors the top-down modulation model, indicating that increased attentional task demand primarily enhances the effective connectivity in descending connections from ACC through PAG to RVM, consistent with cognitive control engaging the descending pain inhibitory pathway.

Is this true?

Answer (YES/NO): YES